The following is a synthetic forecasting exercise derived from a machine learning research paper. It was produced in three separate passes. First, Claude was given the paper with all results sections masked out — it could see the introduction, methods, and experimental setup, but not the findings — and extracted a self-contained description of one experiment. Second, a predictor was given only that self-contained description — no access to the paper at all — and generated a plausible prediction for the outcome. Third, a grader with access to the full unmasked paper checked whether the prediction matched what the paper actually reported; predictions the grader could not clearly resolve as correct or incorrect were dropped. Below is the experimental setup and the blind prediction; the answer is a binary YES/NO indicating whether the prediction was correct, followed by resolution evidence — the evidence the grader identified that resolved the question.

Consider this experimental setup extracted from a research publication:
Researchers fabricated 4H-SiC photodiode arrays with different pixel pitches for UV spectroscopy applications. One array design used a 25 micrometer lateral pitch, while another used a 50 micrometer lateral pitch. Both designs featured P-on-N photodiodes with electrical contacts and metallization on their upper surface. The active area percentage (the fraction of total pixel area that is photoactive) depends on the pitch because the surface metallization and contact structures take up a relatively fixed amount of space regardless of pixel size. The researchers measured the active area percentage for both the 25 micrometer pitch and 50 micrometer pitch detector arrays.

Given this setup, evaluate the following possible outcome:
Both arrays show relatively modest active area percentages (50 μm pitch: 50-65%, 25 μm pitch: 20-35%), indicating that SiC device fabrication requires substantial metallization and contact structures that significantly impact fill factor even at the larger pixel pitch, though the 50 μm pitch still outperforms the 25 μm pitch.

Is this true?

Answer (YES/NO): NO